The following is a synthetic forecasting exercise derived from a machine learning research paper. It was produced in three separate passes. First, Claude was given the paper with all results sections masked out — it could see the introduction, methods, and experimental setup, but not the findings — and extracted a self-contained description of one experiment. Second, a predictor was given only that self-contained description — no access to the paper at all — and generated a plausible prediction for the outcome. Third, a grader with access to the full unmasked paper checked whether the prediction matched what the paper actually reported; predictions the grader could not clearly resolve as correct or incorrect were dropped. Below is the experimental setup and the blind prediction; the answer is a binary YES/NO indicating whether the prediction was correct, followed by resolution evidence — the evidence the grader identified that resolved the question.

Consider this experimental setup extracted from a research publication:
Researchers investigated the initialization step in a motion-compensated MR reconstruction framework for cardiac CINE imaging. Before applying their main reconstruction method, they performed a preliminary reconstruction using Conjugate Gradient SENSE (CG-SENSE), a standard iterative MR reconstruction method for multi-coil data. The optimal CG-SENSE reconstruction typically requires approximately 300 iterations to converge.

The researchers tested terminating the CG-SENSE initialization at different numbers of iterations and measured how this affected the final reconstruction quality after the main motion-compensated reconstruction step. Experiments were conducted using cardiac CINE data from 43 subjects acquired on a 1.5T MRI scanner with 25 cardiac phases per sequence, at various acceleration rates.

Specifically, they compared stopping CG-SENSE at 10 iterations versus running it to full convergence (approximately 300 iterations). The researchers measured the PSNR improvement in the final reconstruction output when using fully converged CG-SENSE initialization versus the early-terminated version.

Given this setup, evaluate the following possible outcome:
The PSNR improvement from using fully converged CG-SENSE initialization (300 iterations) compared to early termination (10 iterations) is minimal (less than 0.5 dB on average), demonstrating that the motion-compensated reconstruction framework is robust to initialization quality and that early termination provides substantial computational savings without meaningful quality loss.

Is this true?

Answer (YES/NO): NO